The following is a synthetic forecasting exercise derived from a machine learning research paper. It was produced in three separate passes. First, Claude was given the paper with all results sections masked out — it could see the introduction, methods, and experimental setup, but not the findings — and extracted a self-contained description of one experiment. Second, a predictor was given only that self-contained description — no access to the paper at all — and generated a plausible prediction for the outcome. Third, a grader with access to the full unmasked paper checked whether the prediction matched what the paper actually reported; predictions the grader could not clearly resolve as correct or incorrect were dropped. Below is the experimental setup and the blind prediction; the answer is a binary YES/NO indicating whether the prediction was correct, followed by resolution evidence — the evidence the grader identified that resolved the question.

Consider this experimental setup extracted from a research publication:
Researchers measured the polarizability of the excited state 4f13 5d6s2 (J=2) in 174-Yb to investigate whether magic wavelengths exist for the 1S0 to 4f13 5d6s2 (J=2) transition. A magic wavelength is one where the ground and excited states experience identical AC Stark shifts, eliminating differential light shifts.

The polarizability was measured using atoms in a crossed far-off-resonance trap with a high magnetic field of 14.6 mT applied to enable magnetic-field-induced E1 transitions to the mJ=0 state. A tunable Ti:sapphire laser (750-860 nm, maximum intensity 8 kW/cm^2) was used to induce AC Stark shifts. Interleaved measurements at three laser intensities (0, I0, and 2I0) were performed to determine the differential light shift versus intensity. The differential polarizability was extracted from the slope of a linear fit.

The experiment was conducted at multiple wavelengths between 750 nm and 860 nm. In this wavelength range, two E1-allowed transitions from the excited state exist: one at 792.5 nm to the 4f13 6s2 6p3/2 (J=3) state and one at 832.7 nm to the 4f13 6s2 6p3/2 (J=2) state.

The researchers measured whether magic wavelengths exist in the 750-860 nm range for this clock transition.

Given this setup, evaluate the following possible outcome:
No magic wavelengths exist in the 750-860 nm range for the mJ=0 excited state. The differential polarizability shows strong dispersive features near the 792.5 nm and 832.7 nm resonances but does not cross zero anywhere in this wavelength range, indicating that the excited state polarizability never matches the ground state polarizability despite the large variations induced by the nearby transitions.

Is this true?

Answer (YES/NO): NO